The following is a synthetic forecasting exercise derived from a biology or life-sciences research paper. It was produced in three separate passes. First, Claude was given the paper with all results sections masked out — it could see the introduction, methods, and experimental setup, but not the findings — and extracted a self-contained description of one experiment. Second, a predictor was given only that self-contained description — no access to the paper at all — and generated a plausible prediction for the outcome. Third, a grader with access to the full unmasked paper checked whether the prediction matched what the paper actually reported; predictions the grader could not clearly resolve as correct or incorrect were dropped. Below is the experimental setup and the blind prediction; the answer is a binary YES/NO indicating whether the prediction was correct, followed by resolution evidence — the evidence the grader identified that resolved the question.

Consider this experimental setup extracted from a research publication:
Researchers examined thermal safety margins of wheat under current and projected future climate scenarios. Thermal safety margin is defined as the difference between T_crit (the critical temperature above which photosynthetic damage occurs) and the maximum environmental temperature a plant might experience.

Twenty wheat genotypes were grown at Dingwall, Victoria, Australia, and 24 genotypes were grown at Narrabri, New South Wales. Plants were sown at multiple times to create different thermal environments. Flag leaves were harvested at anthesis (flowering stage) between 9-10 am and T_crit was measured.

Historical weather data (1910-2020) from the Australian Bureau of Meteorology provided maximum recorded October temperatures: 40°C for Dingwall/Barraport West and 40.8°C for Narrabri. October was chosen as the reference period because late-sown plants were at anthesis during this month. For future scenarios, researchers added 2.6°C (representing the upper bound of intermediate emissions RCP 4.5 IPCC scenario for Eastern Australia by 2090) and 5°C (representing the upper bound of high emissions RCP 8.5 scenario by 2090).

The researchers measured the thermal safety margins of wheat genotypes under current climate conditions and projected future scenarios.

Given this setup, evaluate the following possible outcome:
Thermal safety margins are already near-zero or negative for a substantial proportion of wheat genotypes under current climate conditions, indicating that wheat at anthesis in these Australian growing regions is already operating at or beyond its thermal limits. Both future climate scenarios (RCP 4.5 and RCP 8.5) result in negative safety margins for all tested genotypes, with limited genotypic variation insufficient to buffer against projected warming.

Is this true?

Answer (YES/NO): NO